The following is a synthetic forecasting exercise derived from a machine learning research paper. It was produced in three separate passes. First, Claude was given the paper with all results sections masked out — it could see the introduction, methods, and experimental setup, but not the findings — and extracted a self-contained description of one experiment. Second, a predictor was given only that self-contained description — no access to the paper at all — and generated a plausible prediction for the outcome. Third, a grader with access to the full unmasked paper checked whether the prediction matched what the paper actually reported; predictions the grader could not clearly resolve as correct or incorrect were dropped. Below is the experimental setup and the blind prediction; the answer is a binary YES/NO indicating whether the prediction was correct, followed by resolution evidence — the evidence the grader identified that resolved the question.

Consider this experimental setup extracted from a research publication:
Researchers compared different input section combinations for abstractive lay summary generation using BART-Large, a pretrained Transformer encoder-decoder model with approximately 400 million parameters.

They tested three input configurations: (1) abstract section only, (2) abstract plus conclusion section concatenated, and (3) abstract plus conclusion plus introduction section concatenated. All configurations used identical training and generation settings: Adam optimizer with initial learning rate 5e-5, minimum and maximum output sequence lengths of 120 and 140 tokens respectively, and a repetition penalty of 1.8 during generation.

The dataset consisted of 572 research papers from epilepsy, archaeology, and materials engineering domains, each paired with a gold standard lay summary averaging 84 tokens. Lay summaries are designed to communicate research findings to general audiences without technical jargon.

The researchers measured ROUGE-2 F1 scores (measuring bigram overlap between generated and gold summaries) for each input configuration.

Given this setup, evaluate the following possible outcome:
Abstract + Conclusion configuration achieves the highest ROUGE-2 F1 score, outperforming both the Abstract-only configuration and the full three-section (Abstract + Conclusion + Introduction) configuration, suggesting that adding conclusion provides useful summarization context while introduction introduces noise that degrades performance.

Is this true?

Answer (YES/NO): YES